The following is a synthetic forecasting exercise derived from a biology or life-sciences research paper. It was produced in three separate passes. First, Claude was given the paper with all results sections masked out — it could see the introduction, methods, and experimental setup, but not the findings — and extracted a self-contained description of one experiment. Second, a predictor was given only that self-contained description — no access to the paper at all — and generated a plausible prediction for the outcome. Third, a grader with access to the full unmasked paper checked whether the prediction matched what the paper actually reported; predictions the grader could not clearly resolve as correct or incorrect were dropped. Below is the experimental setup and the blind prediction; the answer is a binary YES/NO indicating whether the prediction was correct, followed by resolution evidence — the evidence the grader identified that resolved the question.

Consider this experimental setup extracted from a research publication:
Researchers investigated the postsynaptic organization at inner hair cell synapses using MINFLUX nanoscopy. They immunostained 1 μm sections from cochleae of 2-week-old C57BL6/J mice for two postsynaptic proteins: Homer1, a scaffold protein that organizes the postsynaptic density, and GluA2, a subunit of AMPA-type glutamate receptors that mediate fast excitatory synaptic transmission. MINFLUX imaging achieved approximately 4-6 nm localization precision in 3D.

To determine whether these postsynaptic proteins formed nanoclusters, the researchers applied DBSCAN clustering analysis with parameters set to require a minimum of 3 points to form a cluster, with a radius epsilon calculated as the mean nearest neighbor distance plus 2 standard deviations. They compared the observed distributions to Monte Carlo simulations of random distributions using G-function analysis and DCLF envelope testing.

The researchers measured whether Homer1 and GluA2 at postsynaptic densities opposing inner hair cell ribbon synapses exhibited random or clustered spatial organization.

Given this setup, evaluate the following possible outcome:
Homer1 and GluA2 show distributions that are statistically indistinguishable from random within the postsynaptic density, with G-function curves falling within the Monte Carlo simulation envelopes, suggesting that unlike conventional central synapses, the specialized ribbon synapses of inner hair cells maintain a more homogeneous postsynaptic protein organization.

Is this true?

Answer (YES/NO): NO